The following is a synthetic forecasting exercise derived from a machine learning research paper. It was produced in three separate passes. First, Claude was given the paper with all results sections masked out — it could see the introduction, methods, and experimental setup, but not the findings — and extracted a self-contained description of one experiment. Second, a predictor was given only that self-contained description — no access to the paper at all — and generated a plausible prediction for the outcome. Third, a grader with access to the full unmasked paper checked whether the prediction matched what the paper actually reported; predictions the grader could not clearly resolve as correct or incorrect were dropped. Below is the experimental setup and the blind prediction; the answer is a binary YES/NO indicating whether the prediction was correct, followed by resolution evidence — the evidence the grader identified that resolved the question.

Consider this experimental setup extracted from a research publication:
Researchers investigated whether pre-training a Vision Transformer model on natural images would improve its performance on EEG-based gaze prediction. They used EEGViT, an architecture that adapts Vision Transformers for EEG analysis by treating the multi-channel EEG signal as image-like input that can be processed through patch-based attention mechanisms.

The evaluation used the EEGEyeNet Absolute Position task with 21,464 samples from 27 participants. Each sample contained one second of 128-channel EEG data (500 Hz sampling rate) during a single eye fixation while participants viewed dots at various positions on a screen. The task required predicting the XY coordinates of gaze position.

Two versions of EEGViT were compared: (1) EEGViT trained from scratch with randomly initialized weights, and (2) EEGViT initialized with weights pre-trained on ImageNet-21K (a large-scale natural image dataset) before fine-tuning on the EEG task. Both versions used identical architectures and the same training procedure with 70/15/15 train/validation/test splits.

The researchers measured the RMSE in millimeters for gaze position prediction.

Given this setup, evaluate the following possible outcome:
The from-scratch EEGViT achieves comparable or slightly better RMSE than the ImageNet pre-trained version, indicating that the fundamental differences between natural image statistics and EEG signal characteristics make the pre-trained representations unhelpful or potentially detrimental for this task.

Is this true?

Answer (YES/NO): NO